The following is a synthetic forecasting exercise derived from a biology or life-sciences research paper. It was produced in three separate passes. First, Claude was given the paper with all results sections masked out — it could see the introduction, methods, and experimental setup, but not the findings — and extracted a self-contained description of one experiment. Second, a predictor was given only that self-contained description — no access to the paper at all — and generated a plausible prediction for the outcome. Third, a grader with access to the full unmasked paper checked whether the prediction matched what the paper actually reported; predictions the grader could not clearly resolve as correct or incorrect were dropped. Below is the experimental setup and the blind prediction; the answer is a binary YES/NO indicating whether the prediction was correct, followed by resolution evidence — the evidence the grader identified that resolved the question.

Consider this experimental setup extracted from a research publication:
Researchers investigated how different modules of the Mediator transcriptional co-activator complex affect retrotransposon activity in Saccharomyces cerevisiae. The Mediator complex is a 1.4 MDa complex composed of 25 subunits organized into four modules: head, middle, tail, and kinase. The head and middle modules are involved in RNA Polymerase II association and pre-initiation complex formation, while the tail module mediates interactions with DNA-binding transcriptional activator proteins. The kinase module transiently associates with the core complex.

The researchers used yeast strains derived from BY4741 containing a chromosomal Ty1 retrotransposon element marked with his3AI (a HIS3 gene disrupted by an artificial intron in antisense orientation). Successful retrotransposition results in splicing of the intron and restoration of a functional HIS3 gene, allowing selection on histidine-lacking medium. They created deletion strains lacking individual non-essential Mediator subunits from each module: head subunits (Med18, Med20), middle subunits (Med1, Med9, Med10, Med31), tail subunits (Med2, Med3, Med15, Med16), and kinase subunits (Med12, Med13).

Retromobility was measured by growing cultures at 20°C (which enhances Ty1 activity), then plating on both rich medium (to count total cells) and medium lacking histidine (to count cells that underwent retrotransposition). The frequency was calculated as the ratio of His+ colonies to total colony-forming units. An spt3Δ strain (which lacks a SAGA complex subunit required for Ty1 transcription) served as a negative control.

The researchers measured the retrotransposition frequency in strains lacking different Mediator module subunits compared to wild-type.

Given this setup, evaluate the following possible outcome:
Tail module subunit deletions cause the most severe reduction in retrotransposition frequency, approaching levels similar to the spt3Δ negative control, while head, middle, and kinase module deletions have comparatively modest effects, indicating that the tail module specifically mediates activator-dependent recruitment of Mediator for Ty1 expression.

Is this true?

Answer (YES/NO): NO